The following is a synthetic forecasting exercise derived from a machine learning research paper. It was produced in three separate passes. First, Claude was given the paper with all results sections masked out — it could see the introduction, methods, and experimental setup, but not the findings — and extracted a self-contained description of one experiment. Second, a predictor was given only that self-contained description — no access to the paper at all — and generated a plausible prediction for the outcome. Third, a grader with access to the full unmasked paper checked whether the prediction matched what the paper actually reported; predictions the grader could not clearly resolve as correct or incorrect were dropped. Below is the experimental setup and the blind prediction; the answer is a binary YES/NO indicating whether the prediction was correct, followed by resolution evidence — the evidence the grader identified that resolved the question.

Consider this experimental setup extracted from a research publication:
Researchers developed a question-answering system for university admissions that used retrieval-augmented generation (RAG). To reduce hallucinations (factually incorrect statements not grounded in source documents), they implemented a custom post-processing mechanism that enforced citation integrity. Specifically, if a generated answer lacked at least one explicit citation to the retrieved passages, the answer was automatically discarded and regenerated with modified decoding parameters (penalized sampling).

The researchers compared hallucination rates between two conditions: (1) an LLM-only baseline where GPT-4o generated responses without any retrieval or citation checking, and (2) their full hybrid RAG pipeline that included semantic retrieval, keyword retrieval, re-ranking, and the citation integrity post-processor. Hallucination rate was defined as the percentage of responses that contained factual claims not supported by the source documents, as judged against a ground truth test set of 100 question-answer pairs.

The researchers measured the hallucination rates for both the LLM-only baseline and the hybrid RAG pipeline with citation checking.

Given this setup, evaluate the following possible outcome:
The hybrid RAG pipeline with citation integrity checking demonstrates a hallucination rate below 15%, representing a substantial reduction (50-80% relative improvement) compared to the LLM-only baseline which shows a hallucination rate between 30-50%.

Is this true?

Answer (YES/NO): NO